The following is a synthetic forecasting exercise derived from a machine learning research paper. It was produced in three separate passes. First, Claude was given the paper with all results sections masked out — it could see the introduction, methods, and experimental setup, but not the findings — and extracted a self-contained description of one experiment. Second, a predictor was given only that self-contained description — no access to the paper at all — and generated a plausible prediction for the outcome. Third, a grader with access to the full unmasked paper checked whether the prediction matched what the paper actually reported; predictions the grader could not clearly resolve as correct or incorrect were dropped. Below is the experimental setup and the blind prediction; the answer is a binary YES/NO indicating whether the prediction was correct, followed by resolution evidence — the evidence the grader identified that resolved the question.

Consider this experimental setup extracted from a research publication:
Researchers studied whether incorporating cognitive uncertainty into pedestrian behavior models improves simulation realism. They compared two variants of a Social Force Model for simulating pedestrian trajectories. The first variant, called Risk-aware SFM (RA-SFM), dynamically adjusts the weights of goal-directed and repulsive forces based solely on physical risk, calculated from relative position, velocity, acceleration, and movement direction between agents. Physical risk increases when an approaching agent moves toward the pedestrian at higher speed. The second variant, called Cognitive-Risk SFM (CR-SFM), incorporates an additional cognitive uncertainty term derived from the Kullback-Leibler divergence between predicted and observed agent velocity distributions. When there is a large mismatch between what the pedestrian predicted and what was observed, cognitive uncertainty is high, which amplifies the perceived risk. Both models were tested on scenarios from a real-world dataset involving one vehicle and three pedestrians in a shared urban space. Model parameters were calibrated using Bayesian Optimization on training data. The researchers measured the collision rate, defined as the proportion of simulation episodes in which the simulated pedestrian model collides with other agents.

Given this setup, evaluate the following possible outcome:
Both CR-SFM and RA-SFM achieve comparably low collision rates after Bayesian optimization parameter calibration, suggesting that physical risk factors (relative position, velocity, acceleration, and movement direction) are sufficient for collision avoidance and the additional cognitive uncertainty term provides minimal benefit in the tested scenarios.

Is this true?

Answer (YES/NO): NO